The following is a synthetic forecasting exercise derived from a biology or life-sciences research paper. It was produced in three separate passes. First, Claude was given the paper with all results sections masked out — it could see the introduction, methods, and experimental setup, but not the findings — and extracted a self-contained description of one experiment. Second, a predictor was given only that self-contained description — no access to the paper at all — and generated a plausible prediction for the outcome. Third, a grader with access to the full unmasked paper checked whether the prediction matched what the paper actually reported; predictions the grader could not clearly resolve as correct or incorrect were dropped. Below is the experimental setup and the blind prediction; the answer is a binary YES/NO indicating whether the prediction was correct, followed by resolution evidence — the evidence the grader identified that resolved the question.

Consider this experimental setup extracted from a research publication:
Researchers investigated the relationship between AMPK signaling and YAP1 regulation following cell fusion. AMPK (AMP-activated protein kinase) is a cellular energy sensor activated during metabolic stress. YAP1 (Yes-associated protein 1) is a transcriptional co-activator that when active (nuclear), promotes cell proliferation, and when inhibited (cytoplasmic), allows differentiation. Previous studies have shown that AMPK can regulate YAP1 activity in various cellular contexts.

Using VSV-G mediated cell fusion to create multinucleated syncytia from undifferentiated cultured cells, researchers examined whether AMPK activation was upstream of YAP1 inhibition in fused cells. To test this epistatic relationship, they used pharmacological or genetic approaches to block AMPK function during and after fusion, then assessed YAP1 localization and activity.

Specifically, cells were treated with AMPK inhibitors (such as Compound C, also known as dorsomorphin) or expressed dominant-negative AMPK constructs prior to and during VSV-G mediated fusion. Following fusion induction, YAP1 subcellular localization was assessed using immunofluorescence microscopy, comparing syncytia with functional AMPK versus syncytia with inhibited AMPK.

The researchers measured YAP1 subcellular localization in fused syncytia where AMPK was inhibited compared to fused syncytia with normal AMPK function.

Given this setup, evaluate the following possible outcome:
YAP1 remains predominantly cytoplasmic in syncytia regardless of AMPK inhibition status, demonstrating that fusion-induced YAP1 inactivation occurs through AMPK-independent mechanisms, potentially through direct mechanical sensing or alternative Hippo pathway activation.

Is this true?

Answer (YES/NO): NO